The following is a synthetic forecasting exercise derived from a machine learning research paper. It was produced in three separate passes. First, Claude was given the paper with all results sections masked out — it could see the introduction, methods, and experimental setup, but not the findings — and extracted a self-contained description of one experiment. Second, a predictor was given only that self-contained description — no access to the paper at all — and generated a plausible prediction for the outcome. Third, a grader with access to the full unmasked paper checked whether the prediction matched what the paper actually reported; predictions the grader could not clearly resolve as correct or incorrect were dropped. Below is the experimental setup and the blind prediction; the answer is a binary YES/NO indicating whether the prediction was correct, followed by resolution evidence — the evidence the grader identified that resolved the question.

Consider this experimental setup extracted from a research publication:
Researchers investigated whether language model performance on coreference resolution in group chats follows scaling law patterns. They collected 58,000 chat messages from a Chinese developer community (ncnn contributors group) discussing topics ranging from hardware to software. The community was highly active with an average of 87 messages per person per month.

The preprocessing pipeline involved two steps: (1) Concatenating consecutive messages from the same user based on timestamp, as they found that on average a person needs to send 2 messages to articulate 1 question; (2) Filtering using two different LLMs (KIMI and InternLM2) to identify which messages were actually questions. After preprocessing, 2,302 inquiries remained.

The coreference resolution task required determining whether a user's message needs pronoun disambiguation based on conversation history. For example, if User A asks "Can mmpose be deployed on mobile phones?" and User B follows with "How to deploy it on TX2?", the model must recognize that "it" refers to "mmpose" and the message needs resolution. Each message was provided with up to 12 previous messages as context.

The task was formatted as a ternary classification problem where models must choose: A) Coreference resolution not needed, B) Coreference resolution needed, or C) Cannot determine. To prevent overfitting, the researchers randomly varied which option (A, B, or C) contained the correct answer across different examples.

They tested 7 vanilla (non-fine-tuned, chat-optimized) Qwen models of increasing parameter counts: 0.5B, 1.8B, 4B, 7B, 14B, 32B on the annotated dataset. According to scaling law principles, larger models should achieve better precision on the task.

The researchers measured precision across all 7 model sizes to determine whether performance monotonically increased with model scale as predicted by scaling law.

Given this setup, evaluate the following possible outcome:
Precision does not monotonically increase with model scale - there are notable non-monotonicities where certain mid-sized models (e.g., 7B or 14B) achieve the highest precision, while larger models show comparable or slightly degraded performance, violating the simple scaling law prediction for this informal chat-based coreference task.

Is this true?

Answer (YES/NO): NO